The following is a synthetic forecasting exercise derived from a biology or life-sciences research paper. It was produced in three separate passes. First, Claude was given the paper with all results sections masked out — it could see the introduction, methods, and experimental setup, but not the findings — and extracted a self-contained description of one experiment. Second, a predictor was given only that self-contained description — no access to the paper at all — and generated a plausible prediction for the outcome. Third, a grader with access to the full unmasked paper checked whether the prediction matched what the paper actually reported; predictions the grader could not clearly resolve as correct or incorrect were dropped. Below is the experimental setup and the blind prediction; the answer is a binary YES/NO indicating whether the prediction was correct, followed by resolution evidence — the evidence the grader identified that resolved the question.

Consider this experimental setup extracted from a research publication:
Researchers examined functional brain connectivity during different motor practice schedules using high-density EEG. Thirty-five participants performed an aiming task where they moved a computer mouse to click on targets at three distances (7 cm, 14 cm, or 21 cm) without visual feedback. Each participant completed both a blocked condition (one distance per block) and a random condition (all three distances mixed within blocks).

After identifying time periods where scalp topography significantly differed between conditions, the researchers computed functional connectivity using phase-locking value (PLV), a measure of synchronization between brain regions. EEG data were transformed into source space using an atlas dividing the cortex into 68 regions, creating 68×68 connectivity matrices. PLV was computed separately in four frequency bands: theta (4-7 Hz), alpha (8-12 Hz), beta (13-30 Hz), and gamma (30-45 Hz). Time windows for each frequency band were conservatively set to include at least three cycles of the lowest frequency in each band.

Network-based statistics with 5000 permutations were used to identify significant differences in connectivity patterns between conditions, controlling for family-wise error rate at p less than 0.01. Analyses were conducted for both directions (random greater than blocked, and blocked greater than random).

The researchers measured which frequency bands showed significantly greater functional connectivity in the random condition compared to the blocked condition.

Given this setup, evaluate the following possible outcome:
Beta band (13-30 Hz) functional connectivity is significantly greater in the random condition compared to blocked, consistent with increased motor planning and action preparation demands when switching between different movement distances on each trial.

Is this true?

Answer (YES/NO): NO